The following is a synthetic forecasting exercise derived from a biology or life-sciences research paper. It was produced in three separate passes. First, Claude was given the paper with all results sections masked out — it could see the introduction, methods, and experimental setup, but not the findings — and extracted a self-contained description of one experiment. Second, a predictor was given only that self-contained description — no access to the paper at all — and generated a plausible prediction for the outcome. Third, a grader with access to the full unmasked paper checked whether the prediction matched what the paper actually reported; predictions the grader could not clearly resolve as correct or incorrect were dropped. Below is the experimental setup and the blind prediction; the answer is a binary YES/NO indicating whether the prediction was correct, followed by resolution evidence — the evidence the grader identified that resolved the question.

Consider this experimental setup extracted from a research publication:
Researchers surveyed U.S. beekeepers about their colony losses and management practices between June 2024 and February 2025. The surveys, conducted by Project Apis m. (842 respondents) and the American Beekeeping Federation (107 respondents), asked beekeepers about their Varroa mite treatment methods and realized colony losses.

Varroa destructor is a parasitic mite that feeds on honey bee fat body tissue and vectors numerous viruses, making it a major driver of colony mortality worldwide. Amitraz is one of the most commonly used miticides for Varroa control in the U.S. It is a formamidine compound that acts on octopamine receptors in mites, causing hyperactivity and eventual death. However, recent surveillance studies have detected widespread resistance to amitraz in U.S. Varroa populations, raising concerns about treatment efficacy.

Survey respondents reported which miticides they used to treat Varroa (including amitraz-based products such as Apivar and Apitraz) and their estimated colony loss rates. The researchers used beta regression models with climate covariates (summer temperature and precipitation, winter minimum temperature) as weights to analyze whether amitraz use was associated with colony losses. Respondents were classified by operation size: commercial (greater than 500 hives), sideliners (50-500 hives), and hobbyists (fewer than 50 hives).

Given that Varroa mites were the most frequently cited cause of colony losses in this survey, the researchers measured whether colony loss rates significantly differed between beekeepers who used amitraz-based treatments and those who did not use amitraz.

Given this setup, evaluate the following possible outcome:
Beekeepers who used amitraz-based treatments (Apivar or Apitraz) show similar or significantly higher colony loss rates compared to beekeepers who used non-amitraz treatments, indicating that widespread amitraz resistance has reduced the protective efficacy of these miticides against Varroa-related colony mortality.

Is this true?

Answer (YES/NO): NO